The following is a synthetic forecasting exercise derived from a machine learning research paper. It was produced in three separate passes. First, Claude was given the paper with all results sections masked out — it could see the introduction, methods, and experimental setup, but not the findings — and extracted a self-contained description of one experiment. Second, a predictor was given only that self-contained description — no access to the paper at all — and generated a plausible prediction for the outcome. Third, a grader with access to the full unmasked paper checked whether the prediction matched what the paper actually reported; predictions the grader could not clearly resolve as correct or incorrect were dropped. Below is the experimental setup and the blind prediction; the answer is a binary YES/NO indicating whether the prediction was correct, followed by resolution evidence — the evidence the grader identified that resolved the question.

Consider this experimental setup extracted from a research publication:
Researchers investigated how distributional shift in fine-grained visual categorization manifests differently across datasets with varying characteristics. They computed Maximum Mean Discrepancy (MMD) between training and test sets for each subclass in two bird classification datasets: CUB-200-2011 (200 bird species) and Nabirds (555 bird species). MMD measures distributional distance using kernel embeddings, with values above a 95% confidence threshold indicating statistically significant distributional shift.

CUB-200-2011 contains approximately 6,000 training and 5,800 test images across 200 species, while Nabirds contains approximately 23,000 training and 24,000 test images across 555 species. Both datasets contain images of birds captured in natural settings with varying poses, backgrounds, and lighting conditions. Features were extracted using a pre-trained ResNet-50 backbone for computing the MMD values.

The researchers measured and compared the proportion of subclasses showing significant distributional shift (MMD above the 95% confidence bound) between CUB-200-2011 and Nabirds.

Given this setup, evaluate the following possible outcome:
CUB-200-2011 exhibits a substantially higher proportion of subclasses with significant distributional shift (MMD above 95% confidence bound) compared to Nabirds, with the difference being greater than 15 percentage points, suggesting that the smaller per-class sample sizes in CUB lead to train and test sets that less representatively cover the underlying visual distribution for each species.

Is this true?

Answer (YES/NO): NO